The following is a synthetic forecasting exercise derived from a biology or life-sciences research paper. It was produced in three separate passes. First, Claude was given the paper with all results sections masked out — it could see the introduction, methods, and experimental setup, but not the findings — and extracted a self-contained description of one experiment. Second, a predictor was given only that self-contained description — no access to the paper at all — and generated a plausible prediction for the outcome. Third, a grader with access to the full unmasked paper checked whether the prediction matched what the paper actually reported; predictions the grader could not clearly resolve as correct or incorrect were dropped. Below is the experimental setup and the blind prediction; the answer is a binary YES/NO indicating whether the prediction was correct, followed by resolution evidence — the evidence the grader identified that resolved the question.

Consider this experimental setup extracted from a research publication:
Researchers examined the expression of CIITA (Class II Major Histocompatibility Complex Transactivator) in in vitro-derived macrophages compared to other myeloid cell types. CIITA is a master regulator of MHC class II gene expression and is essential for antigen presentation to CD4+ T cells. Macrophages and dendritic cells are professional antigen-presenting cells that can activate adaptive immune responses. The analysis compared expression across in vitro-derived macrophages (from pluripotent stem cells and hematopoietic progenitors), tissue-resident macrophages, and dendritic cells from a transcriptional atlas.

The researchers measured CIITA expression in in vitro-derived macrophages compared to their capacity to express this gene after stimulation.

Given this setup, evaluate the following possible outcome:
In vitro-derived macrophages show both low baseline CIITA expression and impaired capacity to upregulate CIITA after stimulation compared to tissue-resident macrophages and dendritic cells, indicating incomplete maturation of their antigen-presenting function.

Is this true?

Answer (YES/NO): NO